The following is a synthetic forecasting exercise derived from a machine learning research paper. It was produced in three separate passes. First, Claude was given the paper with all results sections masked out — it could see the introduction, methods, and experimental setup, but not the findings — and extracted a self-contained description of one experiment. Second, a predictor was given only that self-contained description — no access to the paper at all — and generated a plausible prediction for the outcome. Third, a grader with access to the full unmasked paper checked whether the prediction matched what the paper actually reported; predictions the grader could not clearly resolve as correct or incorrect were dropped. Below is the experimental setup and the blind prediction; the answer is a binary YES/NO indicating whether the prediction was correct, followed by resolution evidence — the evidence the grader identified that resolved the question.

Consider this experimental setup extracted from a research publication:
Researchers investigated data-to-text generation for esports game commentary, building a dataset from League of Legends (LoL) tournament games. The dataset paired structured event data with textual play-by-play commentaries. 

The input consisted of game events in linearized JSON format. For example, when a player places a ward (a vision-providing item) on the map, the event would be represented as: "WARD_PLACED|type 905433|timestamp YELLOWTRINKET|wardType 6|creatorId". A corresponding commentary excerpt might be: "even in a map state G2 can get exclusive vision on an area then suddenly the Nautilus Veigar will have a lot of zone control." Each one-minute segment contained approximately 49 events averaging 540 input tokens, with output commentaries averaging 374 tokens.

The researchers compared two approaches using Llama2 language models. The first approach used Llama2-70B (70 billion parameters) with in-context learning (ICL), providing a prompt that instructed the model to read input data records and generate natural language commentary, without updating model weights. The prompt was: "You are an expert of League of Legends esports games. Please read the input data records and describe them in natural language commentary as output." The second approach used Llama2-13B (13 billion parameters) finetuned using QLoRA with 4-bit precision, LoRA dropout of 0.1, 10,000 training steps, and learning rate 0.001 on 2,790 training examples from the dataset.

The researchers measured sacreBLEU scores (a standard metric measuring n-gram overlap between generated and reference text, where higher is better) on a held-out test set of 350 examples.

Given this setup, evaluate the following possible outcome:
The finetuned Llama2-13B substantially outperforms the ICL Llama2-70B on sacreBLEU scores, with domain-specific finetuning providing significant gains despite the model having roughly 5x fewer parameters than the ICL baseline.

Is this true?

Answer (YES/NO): YES